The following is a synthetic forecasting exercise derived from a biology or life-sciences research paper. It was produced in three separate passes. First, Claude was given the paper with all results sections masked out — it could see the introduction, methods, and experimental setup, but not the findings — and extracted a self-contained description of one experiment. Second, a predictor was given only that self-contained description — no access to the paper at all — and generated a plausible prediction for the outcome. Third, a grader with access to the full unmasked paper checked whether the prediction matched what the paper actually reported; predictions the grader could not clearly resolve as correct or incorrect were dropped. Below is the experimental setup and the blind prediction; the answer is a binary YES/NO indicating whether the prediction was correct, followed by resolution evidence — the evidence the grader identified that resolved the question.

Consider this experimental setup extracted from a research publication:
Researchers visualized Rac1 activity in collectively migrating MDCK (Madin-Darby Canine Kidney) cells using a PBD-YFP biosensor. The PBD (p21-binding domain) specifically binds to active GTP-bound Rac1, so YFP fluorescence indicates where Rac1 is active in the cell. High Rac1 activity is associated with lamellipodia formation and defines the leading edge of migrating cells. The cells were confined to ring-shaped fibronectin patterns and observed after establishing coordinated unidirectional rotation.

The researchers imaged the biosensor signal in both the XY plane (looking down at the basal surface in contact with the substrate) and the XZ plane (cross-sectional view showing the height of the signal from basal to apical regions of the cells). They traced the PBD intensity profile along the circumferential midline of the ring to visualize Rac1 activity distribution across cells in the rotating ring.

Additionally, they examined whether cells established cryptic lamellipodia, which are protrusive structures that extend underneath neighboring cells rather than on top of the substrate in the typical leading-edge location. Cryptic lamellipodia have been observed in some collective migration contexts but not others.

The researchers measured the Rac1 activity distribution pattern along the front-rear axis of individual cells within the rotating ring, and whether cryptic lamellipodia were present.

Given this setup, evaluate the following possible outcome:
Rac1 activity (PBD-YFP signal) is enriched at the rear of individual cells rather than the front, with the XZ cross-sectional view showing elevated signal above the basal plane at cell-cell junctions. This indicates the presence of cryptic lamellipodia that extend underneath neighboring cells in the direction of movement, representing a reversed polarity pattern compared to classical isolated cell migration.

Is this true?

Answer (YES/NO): NO